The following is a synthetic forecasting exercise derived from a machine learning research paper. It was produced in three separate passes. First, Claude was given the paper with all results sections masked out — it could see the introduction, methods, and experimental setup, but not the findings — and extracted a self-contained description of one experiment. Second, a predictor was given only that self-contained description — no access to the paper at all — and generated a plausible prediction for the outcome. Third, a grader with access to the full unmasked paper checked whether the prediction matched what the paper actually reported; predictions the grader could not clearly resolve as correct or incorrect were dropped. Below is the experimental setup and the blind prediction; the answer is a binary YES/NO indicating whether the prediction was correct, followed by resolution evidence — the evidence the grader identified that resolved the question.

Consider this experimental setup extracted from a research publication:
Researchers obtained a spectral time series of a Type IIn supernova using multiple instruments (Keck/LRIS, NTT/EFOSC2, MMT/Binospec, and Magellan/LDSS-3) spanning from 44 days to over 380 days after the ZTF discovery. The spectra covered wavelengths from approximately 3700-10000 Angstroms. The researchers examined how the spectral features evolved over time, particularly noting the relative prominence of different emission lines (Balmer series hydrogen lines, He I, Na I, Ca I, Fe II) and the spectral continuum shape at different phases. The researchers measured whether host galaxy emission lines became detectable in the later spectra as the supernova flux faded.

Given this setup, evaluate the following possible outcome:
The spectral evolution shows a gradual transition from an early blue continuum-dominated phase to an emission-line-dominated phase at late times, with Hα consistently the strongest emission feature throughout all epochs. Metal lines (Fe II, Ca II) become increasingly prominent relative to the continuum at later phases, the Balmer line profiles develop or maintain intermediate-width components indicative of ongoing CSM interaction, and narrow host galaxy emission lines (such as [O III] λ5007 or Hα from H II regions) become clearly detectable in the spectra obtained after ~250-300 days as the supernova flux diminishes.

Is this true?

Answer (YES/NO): YES